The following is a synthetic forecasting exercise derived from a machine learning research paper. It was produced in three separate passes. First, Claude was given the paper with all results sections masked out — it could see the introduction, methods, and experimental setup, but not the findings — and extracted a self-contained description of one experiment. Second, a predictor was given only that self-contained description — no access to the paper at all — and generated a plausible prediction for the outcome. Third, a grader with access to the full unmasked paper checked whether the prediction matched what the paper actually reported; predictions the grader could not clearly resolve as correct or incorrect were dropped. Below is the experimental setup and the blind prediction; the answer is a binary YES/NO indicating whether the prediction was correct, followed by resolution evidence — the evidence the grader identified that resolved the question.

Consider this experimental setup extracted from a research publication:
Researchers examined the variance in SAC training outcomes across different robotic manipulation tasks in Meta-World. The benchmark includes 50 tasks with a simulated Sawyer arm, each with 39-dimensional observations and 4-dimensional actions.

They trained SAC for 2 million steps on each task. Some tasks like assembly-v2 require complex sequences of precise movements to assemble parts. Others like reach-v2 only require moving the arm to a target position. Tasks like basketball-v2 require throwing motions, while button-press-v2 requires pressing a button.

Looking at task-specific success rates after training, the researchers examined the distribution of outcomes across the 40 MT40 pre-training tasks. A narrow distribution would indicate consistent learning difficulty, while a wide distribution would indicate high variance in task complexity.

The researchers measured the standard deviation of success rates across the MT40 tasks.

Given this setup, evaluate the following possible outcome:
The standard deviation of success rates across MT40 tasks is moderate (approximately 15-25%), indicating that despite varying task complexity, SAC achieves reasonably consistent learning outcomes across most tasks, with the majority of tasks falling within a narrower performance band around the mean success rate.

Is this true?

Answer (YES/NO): NO